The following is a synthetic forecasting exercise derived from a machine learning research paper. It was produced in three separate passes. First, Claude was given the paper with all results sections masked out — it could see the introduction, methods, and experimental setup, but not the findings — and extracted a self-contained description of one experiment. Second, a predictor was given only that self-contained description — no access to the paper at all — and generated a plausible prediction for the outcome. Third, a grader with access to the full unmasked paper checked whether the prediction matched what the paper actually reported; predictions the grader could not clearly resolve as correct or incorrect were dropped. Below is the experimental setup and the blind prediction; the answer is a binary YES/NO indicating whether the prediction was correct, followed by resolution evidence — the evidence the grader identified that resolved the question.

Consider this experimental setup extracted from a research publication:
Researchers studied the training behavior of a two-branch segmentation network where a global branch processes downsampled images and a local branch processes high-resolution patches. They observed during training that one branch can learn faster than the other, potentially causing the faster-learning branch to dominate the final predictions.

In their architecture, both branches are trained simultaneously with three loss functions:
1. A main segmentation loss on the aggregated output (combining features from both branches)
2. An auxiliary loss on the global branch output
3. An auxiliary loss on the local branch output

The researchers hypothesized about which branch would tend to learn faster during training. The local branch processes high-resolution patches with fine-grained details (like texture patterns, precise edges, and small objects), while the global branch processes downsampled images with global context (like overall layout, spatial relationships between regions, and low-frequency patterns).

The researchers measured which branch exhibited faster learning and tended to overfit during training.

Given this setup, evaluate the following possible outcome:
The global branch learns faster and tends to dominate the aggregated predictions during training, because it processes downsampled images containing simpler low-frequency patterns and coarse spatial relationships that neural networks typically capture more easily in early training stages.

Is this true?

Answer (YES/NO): NO